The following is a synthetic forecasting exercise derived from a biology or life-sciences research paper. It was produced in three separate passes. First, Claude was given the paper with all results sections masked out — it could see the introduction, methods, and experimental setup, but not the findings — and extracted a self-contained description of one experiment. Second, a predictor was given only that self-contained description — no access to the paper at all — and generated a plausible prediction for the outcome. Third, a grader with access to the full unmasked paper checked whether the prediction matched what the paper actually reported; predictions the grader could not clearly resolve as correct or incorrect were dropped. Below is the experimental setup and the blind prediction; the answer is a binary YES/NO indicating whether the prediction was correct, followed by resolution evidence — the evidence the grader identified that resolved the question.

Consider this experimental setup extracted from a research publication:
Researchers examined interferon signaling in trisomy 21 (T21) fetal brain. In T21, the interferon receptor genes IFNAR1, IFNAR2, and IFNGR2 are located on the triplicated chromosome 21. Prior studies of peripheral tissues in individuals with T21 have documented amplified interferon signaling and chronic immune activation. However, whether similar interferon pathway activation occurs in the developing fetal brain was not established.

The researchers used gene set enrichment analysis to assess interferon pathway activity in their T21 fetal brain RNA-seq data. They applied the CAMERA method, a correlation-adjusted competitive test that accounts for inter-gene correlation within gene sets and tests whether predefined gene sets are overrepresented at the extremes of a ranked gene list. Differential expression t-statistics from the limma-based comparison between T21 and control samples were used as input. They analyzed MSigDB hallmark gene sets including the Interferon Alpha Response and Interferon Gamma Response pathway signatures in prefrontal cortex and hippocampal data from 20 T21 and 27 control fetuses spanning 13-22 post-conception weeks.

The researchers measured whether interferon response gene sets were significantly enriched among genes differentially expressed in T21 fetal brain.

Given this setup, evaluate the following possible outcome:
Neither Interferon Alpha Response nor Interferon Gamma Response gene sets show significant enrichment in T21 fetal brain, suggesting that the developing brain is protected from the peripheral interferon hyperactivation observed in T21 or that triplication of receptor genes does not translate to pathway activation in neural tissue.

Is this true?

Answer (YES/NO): NO